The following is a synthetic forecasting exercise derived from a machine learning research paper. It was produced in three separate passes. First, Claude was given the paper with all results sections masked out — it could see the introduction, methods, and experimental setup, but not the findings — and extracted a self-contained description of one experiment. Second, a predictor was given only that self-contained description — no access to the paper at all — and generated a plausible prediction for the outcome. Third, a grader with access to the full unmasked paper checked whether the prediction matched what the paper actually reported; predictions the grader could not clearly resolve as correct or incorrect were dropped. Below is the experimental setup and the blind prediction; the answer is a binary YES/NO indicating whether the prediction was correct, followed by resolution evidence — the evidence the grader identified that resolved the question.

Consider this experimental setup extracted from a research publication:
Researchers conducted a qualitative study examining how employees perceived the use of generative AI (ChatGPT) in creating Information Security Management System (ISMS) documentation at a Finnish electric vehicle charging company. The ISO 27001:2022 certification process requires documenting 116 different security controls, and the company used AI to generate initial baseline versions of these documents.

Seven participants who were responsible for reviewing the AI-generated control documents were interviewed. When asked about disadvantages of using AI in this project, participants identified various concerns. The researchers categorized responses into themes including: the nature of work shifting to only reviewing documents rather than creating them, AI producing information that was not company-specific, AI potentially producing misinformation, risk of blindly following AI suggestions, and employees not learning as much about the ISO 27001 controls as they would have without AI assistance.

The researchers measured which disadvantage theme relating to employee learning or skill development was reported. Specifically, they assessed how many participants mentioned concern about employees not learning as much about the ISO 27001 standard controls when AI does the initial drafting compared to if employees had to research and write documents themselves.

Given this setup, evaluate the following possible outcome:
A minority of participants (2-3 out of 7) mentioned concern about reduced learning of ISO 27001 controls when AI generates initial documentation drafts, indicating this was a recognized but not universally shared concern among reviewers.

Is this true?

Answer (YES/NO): NO